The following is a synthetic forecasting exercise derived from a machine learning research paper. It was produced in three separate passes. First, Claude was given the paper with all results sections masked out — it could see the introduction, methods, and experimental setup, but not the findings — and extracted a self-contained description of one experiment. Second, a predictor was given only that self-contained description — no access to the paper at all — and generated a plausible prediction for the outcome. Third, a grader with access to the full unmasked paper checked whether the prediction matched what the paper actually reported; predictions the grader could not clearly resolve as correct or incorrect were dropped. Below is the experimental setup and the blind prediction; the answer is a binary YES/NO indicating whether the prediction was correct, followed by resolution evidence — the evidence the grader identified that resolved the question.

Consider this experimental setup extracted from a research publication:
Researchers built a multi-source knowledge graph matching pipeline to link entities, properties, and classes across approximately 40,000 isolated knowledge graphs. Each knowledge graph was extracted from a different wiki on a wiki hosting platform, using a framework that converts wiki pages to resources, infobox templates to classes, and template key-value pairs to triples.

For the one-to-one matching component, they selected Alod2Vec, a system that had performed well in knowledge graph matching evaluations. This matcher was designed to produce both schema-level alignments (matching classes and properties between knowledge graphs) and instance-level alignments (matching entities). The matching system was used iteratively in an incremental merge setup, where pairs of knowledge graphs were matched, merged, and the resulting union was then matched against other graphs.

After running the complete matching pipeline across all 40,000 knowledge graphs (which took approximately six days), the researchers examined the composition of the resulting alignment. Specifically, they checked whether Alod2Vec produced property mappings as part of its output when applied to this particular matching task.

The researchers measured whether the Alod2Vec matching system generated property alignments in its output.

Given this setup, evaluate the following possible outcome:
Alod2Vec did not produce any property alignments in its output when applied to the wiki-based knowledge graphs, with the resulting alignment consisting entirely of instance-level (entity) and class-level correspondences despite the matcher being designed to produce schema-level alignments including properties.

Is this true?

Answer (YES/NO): YES